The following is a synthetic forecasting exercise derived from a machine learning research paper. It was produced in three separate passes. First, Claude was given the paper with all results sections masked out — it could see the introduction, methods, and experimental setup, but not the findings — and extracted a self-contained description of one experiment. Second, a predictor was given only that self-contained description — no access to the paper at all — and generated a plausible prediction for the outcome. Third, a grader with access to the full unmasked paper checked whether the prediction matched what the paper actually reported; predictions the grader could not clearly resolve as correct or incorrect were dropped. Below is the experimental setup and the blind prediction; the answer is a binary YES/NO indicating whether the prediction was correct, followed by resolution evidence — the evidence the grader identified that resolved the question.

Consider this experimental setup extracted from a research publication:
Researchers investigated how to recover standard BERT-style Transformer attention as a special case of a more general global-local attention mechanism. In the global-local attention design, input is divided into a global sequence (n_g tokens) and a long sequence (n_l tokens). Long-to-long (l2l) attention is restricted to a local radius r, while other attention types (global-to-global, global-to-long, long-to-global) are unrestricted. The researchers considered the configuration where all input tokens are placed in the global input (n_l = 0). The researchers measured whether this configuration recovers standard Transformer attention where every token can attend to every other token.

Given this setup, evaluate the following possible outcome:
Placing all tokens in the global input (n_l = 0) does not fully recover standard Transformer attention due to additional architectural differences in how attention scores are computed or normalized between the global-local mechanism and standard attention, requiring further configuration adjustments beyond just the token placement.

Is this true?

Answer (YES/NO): NO